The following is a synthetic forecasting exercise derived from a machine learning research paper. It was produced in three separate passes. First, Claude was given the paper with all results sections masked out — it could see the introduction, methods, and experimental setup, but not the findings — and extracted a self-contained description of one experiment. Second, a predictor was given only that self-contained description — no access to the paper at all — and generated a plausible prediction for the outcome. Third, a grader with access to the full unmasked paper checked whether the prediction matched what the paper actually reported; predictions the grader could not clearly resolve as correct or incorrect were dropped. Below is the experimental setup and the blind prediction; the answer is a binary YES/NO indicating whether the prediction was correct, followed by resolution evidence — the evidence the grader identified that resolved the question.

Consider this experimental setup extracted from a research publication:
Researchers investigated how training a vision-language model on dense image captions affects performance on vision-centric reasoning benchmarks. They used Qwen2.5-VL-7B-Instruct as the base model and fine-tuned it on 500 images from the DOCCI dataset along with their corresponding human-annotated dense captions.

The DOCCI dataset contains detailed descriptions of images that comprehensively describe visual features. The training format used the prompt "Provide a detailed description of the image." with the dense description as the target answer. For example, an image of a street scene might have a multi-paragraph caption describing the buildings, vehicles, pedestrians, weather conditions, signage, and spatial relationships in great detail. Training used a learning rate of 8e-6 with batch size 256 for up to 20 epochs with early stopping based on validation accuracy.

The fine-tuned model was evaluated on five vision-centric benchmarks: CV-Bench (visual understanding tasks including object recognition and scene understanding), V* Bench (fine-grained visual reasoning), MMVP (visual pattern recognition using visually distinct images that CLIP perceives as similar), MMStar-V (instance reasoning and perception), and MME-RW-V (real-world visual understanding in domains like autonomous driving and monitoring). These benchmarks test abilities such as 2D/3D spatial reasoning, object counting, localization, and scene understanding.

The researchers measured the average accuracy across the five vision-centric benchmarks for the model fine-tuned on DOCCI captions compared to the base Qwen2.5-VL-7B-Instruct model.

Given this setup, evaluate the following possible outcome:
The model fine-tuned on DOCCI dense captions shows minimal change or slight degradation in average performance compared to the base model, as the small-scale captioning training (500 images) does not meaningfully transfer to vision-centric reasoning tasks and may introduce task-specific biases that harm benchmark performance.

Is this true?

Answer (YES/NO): NO